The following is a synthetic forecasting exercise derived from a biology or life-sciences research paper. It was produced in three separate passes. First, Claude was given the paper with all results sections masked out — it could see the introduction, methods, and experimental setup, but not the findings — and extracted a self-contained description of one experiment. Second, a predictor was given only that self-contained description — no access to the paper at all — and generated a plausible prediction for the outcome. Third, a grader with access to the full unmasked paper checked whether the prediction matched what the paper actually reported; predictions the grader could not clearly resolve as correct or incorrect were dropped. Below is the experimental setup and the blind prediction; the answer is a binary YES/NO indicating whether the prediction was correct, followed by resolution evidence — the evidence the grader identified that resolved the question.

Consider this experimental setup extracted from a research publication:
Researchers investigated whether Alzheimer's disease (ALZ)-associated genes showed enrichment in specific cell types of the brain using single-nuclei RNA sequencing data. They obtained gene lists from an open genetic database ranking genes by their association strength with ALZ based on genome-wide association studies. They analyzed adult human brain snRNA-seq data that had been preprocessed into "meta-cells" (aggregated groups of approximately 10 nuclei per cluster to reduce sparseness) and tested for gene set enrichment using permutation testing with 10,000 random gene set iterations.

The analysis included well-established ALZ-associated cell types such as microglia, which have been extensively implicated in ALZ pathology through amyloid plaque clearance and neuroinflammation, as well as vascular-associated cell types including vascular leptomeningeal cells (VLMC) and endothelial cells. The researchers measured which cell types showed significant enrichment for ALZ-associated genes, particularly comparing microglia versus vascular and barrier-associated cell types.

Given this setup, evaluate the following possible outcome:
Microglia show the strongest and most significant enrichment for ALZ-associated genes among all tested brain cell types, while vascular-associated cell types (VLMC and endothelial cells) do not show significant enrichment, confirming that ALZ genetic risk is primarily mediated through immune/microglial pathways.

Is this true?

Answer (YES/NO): NO